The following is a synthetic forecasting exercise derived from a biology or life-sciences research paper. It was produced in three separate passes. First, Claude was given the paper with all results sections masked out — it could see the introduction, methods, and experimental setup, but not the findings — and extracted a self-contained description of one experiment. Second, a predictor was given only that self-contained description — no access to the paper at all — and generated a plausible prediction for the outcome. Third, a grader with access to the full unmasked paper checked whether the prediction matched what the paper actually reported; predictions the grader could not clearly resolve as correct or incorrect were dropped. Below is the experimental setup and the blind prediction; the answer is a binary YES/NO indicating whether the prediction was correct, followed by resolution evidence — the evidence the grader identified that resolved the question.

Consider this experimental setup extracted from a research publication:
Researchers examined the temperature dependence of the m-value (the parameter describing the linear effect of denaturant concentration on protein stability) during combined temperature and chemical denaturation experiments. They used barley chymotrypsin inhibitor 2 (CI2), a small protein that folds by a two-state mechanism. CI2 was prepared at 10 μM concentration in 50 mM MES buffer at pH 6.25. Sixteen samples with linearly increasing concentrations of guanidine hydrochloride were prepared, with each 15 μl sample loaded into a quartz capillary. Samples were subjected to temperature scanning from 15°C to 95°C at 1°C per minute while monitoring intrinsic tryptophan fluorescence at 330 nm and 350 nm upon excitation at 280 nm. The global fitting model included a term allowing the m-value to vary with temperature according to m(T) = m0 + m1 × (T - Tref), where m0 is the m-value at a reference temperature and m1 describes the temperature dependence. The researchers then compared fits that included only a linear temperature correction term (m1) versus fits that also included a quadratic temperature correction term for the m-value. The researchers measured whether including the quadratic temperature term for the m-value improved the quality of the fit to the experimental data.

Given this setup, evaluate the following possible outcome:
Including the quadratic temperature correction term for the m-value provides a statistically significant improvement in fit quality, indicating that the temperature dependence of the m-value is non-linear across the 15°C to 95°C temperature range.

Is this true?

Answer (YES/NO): NO